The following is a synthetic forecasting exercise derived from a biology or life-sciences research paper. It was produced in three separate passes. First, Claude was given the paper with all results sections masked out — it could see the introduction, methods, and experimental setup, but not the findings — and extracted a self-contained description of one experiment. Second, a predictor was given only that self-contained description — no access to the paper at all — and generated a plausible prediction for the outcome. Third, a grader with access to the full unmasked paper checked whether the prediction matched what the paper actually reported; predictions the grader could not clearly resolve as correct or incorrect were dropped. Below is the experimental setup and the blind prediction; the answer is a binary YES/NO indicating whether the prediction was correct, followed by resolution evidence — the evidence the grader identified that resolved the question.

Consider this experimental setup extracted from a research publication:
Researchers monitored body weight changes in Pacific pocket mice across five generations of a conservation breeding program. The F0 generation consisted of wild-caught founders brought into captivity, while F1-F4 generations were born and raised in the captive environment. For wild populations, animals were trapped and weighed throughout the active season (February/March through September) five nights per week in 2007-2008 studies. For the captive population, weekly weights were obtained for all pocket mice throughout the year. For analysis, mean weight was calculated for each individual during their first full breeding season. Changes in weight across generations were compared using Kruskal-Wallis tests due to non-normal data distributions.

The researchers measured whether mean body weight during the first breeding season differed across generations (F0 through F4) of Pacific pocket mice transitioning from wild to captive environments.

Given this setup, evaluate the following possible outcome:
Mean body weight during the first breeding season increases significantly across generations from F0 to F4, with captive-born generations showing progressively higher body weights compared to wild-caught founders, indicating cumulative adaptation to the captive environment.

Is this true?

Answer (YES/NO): NO